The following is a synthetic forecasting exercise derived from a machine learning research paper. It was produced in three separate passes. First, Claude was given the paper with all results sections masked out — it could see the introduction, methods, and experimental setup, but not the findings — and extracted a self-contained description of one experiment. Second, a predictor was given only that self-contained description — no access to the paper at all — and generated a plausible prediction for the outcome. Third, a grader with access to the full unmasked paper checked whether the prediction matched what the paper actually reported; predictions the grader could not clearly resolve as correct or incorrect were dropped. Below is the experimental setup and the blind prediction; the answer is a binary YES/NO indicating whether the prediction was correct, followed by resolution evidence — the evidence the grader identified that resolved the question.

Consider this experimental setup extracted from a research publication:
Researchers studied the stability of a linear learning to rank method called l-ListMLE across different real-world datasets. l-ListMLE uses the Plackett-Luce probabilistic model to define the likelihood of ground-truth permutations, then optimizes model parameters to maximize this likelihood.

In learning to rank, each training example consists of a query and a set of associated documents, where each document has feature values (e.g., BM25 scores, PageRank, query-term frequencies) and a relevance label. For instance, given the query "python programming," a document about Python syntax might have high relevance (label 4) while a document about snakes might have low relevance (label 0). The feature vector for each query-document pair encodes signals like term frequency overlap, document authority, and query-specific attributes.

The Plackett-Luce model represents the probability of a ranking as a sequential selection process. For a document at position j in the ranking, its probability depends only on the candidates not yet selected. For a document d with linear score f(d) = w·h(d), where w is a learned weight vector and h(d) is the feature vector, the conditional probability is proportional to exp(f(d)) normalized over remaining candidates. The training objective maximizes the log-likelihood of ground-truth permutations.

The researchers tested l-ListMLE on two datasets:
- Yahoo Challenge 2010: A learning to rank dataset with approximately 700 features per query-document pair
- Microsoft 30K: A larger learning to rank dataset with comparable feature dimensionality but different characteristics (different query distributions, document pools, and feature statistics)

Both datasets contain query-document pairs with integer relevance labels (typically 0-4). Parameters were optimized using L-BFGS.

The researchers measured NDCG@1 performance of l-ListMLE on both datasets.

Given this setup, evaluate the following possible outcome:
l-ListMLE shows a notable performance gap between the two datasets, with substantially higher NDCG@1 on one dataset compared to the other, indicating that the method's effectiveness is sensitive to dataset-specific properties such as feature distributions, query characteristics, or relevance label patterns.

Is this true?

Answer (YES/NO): YES